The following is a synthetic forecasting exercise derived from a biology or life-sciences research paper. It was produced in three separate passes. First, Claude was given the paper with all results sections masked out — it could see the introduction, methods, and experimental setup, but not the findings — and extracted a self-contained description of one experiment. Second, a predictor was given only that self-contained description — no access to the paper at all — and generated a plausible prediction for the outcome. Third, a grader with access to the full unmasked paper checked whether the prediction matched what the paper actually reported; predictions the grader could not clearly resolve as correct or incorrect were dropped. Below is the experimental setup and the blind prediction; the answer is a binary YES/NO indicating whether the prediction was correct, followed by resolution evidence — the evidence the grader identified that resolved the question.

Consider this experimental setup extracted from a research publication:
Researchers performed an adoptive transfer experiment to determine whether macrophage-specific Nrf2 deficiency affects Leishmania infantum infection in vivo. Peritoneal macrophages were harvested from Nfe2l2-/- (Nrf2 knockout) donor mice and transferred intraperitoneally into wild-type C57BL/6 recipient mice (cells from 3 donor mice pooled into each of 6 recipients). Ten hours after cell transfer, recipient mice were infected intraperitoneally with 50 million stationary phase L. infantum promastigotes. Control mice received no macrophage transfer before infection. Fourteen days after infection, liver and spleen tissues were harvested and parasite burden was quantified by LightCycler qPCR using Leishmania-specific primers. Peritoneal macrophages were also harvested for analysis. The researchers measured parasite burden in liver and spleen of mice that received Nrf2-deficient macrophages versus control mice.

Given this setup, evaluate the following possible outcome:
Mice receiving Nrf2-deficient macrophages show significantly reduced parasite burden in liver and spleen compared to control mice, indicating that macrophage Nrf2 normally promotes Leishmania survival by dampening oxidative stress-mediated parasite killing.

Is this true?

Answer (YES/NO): YES